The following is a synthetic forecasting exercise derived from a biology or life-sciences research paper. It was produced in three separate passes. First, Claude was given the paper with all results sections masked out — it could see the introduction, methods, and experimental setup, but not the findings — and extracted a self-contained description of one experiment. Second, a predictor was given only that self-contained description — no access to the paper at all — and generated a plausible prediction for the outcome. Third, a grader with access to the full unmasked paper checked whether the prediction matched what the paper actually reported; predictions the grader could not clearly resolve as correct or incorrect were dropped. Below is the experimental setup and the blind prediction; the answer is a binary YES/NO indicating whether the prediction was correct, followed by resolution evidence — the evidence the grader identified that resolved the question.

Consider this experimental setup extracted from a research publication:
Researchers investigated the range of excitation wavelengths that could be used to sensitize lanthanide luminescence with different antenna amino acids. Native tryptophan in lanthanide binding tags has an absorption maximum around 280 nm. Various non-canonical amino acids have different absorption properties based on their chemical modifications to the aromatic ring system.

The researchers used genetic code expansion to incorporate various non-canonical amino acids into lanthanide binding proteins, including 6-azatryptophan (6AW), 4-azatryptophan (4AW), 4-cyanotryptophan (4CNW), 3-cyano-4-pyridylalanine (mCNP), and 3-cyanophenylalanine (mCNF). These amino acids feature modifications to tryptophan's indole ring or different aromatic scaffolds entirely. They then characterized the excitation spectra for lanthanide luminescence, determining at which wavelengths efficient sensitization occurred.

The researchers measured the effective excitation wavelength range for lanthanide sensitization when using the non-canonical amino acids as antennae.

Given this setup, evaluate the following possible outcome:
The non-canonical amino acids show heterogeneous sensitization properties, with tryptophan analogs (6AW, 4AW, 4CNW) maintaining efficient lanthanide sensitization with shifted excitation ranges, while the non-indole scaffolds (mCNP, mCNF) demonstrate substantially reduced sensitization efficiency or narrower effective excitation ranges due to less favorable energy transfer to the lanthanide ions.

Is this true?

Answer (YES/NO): NO